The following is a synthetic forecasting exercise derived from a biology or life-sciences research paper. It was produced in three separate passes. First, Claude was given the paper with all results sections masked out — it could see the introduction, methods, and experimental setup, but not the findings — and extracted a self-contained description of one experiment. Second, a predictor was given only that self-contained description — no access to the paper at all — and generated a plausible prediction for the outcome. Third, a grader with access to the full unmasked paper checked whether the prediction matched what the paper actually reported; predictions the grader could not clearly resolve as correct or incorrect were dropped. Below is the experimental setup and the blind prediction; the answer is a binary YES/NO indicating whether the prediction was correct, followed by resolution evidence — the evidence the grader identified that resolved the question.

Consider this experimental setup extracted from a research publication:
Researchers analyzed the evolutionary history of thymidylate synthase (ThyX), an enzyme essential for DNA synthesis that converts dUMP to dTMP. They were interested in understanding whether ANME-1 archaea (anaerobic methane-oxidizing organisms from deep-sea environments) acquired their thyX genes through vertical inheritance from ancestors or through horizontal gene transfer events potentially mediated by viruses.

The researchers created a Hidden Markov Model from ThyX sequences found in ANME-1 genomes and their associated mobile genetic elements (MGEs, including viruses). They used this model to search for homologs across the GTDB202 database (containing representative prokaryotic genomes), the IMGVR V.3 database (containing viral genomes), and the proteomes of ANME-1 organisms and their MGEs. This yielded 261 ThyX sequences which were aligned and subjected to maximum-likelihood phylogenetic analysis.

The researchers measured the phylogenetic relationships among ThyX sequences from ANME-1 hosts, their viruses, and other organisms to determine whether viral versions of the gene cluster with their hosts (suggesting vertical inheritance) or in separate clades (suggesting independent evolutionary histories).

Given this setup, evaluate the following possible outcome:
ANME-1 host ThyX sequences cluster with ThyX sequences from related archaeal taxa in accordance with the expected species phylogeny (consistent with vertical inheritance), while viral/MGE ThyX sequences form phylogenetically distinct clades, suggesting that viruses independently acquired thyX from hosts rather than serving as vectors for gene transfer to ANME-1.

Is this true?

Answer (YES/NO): NO